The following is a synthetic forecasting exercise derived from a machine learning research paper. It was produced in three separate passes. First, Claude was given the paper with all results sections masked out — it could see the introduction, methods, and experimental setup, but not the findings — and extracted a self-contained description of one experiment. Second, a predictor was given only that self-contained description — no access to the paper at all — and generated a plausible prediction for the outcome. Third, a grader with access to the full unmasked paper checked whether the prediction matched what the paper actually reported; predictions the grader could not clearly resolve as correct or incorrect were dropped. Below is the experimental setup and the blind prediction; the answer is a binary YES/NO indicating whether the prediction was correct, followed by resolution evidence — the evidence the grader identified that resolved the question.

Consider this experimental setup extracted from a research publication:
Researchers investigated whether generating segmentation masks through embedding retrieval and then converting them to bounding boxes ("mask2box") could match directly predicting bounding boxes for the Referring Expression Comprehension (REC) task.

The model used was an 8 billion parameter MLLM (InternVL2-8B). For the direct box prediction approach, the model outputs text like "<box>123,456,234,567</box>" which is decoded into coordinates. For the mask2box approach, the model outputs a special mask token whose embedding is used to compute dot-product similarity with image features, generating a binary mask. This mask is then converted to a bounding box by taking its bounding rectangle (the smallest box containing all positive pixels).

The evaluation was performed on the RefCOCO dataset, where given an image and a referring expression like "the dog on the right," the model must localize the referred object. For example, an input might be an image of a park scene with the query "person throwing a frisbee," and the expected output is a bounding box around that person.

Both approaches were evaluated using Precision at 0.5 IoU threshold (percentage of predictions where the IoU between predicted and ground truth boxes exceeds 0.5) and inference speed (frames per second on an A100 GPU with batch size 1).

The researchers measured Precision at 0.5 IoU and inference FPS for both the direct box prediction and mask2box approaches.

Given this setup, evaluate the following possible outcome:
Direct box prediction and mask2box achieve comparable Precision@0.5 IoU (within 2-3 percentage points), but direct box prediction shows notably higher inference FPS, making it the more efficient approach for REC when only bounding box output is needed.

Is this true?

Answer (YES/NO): YES